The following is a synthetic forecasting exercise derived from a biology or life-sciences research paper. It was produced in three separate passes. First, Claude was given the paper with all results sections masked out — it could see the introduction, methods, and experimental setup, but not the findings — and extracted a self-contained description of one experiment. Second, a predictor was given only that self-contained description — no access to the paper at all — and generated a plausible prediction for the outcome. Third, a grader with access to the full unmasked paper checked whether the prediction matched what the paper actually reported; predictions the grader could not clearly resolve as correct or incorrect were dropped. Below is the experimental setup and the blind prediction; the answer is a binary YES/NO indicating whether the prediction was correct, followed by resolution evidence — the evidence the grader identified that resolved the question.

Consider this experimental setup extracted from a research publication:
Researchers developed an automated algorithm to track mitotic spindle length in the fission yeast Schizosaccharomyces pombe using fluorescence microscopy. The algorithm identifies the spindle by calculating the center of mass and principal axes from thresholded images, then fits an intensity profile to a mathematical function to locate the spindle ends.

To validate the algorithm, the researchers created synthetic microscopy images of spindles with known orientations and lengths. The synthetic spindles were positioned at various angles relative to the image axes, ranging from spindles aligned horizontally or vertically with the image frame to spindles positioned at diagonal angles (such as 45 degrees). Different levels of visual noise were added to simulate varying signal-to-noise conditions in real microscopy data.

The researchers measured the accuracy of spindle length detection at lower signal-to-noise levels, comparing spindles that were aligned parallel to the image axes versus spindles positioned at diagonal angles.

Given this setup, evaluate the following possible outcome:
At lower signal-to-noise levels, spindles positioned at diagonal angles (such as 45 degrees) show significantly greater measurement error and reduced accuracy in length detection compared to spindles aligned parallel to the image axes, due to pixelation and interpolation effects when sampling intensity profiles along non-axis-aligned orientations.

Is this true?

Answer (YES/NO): NO